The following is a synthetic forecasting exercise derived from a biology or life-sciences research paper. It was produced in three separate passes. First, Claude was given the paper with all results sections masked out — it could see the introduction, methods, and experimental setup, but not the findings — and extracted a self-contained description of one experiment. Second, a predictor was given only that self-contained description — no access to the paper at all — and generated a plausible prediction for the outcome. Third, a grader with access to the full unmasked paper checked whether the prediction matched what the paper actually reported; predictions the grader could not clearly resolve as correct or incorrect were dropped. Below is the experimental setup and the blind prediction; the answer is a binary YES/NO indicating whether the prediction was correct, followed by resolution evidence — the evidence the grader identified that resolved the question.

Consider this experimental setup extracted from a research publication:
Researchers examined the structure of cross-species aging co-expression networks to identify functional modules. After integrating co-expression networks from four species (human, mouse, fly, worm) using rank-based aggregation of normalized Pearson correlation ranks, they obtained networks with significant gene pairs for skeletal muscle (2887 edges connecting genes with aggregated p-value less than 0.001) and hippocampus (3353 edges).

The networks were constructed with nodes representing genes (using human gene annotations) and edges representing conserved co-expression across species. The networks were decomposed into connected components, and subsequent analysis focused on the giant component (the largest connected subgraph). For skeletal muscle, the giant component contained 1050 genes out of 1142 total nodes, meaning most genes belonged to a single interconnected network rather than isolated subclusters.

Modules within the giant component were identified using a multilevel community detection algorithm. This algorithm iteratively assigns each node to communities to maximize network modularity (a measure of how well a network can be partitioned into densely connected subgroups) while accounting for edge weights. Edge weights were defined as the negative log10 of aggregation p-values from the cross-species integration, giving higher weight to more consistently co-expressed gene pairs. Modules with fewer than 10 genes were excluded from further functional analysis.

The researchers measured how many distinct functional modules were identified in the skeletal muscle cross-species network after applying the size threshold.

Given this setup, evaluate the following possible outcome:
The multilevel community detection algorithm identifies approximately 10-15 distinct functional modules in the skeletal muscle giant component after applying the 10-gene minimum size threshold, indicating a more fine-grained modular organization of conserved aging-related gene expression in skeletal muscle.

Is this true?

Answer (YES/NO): YES